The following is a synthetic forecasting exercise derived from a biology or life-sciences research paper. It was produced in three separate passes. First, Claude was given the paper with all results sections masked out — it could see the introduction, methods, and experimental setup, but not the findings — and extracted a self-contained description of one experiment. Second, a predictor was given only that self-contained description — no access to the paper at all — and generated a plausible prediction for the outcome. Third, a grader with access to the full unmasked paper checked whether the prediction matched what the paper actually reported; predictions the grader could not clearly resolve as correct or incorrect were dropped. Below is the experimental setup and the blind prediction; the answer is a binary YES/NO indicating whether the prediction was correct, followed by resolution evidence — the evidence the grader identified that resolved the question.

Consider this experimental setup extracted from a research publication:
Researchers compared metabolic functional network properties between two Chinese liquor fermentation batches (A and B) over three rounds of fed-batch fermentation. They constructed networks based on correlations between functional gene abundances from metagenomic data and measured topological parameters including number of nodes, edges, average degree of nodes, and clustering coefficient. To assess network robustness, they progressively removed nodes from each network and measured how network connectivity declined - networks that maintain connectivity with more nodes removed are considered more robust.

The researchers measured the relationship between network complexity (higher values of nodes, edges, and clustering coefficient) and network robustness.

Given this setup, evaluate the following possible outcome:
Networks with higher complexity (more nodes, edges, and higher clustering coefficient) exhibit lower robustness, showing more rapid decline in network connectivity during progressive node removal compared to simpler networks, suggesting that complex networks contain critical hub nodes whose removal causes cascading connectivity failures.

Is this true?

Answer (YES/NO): YES